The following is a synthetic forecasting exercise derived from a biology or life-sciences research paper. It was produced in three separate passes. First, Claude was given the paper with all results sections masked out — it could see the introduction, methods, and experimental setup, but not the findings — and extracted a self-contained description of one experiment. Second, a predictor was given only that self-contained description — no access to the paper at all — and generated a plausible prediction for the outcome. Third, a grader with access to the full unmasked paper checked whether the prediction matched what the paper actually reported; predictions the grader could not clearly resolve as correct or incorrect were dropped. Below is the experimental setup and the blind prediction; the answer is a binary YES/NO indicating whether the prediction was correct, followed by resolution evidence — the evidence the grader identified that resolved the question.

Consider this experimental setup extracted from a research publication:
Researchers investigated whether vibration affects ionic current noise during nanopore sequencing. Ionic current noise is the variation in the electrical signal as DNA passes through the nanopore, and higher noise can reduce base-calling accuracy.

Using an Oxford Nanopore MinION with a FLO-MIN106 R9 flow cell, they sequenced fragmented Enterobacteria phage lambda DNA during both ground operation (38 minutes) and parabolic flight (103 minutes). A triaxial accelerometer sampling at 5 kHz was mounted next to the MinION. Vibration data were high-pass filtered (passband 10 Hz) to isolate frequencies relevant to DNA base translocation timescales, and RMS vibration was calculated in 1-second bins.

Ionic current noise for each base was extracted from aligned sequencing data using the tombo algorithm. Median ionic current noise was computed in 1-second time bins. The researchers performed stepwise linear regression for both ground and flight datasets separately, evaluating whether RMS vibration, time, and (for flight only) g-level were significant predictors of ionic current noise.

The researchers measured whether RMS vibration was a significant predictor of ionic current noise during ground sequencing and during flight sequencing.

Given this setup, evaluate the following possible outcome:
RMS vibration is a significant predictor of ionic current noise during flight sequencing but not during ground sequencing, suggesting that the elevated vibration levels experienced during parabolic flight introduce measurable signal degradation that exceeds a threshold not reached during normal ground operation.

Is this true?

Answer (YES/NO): NO